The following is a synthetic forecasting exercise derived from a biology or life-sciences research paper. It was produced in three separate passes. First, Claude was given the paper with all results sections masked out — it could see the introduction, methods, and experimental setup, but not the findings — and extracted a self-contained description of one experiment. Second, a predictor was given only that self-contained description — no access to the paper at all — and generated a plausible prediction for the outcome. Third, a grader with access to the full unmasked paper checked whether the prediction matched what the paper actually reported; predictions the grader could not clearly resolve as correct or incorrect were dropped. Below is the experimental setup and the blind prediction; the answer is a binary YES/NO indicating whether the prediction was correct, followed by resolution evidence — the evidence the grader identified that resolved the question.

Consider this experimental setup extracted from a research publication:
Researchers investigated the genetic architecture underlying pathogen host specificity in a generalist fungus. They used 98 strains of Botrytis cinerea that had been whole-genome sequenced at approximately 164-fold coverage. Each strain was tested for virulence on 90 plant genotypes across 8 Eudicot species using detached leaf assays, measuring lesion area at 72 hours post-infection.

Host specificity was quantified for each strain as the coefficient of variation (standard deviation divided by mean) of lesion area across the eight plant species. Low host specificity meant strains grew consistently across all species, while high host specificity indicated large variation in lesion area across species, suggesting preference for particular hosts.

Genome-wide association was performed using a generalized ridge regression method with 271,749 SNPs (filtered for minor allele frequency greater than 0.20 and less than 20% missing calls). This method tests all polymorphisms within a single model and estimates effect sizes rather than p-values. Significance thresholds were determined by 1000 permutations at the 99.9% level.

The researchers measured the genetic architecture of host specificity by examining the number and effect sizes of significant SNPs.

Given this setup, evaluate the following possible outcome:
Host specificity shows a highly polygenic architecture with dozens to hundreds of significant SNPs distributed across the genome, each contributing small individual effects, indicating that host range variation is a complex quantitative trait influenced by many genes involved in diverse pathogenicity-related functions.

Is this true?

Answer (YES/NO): NO